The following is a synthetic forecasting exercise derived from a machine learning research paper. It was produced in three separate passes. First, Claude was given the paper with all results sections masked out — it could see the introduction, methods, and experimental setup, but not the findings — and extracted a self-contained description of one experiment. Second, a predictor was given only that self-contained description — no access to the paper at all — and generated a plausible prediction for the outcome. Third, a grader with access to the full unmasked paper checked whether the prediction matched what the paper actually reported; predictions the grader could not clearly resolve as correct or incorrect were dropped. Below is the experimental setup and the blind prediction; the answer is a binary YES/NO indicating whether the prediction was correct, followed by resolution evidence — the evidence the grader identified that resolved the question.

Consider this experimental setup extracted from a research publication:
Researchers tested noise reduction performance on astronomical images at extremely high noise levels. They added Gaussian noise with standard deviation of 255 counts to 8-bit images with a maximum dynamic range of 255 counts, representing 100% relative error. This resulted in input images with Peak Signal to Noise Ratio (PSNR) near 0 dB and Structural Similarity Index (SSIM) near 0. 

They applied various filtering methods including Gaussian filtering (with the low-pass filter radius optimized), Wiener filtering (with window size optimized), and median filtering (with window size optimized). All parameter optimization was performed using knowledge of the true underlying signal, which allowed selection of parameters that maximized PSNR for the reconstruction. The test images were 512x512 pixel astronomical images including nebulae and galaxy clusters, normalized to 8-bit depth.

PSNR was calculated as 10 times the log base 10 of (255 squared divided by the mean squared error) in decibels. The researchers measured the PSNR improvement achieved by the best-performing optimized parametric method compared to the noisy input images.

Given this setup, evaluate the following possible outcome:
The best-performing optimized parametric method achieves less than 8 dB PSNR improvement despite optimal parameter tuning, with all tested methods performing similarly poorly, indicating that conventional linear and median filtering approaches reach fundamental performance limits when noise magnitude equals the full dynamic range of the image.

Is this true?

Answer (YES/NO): NO